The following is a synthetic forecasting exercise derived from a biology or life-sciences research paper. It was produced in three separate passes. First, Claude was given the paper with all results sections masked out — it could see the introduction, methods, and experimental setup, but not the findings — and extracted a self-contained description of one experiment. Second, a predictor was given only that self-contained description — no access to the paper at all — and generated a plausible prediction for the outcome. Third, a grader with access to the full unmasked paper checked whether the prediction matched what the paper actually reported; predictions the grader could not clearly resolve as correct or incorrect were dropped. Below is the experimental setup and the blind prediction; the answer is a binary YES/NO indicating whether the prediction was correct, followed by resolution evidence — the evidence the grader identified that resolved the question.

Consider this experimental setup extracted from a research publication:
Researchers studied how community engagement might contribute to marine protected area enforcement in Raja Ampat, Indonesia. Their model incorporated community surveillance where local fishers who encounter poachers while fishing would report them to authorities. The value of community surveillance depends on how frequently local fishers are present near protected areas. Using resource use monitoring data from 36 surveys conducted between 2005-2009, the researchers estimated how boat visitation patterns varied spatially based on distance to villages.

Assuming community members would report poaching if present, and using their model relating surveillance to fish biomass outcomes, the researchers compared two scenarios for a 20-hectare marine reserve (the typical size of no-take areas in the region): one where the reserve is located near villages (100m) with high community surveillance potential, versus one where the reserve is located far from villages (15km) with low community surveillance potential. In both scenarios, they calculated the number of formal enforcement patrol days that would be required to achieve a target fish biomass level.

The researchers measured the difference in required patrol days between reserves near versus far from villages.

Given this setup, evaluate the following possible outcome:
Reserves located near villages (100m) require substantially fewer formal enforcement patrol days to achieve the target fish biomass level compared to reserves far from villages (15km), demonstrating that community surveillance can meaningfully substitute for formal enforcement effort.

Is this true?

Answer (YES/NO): NO